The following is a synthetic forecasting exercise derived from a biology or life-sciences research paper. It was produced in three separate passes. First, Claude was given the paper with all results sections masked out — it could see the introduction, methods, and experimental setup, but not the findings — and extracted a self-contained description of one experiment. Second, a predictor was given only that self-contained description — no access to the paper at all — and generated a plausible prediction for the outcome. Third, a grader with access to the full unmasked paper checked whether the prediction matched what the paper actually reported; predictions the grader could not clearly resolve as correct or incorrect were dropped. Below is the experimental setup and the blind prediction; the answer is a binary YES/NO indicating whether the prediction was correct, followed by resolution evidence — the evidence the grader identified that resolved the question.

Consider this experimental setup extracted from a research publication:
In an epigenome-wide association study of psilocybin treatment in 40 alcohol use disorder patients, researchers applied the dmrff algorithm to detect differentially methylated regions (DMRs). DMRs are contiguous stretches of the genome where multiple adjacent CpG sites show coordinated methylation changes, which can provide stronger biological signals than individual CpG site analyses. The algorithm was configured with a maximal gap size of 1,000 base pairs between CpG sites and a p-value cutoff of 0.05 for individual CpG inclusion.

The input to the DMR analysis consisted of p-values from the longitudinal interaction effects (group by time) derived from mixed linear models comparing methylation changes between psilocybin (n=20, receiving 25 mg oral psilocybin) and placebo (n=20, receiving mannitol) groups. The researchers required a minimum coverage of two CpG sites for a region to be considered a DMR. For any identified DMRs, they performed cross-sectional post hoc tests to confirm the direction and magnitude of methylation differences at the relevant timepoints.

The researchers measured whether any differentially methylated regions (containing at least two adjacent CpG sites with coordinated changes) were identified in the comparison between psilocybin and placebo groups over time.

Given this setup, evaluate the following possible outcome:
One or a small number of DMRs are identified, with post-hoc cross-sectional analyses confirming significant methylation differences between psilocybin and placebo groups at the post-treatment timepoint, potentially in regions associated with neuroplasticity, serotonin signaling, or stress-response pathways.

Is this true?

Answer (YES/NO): NO